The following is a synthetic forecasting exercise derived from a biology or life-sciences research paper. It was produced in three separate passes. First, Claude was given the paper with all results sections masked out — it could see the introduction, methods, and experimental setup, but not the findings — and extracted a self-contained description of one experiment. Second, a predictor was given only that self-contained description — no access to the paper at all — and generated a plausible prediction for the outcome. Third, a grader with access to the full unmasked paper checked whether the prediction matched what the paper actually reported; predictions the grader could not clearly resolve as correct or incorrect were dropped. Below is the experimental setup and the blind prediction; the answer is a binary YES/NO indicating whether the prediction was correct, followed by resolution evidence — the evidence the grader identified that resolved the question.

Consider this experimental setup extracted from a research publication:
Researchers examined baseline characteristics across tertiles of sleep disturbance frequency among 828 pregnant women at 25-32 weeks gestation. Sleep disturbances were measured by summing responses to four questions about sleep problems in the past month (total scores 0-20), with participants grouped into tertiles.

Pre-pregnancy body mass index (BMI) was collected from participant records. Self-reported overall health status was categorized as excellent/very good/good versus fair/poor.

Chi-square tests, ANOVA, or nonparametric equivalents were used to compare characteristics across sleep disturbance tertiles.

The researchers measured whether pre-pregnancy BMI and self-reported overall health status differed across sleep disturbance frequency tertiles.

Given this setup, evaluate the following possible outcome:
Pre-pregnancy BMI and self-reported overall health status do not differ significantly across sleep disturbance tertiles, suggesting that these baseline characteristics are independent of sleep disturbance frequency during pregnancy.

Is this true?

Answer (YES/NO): NO